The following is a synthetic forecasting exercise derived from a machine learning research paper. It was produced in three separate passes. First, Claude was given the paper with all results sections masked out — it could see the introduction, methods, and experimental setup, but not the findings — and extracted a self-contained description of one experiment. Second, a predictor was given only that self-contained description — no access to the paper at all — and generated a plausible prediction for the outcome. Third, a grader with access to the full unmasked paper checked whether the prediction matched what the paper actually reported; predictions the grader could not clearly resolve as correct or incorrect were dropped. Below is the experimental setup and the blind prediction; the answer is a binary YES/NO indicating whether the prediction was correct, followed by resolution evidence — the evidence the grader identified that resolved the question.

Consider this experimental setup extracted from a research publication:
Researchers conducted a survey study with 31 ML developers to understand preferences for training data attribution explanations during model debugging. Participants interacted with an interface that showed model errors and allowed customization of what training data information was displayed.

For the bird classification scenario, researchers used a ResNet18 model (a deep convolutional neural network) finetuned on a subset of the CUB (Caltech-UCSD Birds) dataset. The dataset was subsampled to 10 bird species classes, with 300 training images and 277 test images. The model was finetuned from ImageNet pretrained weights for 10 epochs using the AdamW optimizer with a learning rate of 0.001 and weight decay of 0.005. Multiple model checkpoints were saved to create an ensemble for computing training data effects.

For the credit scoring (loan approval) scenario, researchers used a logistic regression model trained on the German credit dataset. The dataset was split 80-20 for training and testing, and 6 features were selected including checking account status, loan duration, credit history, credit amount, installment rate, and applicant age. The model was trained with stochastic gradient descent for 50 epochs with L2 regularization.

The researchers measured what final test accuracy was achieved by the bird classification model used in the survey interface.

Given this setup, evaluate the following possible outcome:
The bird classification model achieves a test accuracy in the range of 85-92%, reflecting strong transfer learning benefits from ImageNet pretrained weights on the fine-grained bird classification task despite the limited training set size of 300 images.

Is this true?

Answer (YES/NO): NO